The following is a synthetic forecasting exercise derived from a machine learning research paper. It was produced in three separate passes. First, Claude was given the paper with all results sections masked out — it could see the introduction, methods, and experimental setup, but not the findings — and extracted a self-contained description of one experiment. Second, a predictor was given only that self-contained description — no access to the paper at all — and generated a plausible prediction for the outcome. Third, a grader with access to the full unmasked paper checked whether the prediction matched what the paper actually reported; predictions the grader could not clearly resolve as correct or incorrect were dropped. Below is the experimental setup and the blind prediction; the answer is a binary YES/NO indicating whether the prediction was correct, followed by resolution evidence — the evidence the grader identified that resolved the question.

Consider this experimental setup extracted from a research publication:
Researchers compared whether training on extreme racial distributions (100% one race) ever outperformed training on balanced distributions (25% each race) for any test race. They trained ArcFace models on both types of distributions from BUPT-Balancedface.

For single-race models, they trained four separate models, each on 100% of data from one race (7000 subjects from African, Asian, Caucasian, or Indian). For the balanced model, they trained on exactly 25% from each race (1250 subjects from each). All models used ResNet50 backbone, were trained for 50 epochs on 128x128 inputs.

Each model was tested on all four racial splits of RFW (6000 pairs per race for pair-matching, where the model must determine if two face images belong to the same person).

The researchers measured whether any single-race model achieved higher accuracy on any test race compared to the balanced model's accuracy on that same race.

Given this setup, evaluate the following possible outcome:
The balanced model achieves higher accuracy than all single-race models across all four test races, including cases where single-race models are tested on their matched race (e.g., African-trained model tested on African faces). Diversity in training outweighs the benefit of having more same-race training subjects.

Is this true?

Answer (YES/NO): NO